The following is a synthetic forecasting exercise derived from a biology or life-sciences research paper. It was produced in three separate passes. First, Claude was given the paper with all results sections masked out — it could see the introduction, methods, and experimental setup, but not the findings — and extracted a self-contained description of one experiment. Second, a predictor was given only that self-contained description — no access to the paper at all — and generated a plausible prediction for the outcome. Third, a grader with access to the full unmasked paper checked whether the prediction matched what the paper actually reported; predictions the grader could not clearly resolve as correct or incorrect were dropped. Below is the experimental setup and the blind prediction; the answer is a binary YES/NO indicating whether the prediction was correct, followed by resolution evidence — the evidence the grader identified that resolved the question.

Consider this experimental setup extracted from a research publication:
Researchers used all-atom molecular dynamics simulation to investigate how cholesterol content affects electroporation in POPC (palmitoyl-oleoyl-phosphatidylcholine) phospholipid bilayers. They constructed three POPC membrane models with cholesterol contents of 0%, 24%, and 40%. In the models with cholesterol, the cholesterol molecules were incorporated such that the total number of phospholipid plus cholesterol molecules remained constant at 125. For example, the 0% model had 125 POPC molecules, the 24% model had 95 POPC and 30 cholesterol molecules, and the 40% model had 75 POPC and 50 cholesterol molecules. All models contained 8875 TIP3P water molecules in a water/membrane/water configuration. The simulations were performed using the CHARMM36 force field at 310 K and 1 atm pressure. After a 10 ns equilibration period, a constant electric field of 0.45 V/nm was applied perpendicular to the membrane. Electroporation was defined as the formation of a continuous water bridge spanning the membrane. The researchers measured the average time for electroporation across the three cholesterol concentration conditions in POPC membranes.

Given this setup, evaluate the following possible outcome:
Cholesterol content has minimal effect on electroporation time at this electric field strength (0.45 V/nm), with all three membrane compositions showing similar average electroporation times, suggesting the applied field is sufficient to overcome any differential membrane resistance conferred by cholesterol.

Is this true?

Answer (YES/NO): NO